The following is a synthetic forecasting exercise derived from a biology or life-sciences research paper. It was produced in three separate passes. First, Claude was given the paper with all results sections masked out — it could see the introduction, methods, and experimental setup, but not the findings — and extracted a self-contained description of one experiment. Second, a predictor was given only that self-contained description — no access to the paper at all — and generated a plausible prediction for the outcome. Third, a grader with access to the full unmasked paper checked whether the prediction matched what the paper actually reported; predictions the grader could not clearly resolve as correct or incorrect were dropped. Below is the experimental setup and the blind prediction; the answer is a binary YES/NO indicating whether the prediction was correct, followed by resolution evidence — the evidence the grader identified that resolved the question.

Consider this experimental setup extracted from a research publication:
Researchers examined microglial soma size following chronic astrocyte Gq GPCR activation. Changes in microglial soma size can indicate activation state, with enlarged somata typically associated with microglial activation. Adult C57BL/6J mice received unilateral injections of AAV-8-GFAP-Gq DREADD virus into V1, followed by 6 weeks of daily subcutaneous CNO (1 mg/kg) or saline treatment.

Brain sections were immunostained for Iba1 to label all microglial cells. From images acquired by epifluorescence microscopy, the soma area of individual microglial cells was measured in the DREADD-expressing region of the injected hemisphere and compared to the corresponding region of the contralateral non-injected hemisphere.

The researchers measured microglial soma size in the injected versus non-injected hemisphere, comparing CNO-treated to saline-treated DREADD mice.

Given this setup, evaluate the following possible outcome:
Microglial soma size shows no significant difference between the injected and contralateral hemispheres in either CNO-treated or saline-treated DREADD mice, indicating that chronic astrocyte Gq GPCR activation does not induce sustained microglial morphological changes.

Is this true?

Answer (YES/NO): NO